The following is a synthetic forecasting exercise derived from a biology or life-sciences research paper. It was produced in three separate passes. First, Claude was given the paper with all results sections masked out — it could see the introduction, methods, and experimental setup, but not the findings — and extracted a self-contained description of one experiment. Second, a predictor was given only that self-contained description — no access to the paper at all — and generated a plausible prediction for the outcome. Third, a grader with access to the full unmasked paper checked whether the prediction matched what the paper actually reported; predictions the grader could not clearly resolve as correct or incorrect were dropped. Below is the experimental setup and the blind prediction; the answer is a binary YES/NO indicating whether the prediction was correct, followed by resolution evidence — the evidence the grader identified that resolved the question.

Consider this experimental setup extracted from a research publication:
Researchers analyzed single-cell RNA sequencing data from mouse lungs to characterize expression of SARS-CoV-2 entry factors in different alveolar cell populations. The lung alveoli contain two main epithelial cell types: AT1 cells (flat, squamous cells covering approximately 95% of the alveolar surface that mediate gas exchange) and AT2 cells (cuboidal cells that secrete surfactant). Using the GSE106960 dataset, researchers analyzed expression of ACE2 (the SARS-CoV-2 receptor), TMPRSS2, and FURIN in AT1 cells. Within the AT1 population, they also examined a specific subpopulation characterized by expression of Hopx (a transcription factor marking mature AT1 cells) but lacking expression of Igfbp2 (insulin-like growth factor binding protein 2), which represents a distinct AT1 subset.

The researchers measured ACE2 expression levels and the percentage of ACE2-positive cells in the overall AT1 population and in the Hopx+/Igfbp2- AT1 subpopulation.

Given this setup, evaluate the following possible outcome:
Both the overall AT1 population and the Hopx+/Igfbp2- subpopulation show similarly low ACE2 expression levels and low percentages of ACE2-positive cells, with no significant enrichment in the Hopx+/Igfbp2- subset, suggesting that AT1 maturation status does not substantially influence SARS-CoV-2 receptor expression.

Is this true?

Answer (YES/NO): YES